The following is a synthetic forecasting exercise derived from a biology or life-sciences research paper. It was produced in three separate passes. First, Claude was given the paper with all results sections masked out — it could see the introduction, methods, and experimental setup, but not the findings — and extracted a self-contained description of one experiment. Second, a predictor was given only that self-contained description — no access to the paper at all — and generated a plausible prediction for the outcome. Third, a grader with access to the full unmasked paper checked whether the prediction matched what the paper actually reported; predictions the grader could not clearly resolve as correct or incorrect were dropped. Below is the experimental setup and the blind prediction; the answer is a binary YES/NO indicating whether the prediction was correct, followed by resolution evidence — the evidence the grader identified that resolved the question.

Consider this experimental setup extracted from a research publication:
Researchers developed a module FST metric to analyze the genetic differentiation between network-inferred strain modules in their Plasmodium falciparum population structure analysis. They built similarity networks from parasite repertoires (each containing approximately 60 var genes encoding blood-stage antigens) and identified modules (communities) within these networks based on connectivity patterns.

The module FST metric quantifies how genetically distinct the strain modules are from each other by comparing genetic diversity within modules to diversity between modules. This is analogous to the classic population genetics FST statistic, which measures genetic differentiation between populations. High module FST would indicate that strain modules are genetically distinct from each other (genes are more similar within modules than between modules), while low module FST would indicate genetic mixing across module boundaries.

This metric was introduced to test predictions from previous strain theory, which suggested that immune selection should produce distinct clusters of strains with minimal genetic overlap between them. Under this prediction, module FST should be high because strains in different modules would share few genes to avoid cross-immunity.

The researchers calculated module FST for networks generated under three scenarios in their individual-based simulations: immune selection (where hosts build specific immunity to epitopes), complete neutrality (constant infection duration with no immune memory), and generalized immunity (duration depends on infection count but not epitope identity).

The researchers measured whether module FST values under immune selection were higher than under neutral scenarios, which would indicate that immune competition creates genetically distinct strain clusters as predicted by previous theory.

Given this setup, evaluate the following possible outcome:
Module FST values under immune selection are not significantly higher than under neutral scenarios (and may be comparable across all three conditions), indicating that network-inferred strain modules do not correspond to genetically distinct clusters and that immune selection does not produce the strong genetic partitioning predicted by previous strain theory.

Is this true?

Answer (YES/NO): NO